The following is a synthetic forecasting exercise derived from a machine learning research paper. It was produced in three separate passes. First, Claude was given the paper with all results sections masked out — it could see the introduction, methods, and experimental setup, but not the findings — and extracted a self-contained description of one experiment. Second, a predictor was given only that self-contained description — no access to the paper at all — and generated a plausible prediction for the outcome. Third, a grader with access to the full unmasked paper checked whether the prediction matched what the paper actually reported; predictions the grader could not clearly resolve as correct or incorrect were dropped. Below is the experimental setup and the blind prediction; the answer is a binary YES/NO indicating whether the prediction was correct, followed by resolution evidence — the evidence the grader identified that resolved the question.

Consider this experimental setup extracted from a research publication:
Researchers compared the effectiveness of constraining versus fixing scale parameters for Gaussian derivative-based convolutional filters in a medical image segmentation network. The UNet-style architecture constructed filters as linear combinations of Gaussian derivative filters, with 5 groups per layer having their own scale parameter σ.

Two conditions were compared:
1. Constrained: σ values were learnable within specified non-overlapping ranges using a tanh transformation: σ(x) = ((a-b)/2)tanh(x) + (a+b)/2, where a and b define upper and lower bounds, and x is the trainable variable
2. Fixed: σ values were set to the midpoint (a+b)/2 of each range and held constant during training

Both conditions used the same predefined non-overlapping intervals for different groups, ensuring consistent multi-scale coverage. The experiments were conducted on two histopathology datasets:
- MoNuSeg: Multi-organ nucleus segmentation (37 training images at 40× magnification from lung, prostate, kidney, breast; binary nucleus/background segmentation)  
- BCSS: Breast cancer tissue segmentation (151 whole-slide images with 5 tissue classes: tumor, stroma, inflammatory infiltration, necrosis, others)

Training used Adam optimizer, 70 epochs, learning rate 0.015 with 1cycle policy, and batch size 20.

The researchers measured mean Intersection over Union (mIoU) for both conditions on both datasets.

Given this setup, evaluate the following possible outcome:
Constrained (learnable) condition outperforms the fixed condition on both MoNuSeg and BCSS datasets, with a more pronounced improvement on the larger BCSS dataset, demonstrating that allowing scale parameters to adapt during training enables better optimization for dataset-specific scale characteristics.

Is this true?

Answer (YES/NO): NO